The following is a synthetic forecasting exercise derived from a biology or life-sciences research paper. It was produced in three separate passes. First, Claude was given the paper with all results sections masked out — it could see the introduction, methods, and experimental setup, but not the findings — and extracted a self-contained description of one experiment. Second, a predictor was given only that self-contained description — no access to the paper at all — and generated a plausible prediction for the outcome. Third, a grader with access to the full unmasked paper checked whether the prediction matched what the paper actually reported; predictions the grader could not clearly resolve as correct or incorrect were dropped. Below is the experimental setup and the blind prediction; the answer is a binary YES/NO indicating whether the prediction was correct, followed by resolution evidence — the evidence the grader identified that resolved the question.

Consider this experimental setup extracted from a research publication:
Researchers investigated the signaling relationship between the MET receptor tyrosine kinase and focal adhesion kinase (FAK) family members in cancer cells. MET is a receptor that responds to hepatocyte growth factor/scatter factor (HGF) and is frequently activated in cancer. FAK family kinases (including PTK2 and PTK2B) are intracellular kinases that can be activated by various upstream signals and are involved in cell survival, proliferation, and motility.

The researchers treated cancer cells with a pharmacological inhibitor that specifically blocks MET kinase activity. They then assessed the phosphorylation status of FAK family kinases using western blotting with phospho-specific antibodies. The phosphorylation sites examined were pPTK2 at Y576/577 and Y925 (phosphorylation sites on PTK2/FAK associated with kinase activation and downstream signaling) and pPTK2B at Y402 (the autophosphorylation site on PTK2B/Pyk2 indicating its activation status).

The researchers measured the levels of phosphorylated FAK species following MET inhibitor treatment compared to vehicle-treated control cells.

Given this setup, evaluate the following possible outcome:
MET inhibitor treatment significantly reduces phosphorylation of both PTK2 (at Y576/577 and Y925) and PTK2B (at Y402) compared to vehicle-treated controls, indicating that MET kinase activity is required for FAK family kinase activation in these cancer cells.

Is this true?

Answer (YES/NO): YES